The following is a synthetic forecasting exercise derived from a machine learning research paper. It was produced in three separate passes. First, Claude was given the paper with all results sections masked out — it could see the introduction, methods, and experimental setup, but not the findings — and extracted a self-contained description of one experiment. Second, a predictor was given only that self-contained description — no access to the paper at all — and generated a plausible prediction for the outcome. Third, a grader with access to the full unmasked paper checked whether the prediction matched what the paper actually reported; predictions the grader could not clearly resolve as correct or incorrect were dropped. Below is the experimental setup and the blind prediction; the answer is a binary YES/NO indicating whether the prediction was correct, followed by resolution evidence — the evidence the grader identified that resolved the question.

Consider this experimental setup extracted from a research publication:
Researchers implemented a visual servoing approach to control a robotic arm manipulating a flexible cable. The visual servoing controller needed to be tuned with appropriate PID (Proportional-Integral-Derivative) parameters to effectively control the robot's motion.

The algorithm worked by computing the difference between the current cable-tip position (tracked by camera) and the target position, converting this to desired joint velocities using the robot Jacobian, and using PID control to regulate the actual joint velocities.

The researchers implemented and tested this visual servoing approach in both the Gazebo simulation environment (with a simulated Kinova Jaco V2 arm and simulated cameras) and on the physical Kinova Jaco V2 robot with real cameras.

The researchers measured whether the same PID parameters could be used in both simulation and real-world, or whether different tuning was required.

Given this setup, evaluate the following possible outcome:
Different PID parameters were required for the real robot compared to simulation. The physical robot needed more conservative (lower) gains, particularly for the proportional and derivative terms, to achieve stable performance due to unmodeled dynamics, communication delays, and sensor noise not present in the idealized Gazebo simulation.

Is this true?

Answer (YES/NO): NO